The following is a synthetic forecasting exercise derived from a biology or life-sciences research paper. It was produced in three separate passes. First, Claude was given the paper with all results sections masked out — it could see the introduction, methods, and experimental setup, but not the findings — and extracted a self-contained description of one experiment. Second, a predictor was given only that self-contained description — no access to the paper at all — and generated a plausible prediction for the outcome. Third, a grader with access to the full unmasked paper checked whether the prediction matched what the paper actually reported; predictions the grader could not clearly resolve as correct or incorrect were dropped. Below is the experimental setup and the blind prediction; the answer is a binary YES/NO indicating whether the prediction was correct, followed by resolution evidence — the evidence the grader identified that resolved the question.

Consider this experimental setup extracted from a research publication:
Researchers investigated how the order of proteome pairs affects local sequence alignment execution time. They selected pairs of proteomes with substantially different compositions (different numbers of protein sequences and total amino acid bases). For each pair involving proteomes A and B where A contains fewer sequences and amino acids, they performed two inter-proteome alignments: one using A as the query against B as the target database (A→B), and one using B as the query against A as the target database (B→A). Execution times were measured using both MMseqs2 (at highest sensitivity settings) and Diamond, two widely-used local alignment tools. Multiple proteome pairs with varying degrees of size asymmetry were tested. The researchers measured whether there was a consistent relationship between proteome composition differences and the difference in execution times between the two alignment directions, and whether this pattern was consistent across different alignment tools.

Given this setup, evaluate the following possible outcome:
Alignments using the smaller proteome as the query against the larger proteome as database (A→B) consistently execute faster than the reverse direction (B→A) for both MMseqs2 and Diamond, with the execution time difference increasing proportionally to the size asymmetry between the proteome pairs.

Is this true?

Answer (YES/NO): YES